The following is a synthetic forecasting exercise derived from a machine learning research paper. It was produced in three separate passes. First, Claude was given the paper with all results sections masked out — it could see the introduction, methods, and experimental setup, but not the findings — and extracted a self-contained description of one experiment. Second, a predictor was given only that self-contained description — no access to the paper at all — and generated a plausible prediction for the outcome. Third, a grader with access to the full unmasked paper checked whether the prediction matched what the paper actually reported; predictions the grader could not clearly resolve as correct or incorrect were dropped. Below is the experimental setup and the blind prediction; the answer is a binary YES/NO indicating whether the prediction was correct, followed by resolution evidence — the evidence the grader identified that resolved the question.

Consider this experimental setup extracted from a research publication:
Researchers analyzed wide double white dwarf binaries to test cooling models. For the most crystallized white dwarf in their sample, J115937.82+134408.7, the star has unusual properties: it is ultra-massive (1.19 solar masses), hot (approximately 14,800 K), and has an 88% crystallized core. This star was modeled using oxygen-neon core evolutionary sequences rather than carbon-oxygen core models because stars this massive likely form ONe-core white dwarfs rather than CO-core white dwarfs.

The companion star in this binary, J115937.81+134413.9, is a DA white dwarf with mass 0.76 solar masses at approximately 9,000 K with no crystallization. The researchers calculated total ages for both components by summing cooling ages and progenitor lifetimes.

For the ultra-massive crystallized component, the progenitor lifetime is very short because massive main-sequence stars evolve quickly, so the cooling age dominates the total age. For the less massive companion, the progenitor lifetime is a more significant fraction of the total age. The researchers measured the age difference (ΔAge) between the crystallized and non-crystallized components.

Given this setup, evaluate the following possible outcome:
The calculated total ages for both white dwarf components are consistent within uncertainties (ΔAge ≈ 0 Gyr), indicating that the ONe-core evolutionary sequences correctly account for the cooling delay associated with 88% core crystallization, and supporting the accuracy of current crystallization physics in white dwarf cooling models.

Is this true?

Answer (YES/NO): YES